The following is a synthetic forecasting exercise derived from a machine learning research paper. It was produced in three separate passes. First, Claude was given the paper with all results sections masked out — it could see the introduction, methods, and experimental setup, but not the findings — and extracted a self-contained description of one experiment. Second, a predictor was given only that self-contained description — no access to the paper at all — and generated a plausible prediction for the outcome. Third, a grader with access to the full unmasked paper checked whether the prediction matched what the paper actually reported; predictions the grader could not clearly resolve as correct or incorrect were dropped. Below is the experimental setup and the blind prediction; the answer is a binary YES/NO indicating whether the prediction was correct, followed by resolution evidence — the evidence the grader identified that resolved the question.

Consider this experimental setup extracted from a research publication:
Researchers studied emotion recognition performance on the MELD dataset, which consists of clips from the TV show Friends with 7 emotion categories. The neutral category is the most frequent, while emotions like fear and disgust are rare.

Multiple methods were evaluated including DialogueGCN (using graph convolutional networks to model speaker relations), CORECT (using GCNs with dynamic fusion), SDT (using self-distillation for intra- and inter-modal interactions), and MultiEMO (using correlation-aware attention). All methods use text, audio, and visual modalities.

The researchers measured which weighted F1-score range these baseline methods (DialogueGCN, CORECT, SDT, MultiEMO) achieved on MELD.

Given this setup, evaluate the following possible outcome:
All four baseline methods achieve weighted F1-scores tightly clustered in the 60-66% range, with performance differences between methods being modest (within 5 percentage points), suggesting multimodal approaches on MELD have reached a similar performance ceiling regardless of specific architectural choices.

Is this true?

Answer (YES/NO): NO